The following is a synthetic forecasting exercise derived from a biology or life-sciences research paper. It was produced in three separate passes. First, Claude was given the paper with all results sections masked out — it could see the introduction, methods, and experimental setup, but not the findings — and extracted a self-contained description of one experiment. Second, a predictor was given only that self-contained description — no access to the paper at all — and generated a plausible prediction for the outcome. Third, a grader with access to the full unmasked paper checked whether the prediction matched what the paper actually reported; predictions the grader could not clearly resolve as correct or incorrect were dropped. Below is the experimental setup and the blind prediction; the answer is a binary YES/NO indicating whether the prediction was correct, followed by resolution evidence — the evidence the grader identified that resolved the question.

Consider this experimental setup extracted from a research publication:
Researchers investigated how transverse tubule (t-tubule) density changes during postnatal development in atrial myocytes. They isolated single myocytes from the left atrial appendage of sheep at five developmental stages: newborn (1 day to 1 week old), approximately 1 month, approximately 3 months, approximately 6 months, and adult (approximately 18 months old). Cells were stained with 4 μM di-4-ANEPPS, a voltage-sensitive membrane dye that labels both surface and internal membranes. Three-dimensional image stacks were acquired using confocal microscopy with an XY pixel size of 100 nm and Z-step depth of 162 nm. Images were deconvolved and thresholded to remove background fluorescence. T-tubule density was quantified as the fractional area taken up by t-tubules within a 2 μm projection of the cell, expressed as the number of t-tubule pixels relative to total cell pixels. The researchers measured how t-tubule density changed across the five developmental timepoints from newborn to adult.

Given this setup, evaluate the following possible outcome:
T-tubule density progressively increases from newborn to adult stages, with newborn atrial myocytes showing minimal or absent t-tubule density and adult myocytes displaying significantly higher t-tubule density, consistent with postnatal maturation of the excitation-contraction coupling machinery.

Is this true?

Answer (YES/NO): NO